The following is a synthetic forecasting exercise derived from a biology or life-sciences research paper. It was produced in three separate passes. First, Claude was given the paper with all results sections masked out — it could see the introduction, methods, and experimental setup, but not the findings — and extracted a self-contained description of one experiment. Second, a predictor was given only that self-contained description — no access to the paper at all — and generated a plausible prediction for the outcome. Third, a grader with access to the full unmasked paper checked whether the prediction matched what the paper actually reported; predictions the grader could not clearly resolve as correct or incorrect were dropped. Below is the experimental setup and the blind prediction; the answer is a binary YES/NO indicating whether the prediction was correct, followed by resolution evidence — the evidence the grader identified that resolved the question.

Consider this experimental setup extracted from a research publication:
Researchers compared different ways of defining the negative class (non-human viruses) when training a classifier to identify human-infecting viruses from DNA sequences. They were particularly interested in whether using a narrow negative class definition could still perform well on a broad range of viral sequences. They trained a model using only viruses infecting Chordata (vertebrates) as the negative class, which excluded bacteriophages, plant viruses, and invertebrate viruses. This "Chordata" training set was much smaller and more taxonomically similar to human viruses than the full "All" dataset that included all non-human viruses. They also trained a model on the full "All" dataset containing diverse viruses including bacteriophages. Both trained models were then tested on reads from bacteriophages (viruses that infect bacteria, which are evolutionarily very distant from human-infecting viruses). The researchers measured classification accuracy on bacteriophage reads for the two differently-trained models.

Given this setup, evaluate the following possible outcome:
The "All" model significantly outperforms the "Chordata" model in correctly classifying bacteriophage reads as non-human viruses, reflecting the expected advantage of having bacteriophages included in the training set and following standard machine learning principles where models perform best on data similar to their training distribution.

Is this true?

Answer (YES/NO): NO